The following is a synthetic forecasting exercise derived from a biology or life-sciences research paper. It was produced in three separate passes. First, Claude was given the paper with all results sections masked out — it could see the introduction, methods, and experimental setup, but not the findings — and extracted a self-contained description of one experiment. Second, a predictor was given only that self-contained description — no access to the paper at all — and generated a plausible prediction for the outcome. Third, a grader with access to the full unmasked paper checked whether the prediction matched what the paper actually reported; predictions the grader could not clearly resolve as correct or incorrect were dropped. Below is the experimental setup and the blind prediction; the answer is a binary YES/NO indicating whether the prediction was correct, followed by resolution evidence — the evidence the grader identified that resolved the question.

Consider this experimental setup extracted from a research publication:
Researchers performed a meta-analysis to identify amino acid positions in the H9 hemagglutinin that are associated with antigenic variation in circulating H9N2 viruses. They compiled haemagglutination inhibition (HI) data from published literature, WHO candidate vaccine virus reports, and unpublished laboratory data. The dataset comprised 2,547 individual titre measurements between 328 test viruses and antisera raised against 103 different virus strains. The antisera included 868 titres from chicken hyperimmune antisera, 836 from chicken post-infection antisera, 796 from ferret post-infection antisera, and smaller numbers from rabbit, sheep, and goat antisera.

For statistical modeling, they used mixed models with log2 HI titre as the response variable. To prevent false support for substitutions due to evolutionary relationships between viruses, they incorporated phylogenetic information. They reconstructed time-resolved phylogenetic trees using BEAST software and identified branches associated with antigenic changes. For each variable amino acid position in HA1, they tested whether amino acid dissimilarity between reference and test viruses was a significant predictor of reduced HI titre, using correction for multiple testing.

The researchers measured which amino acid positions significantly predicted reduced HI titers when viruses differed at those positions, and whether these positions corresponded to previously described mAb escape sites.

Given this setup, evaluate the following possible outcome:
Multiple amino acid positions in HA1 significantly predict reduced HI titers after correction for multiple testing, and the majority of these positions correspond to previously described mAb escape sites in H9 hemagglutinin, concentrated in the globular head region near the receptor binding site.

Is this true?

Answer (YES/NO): YES